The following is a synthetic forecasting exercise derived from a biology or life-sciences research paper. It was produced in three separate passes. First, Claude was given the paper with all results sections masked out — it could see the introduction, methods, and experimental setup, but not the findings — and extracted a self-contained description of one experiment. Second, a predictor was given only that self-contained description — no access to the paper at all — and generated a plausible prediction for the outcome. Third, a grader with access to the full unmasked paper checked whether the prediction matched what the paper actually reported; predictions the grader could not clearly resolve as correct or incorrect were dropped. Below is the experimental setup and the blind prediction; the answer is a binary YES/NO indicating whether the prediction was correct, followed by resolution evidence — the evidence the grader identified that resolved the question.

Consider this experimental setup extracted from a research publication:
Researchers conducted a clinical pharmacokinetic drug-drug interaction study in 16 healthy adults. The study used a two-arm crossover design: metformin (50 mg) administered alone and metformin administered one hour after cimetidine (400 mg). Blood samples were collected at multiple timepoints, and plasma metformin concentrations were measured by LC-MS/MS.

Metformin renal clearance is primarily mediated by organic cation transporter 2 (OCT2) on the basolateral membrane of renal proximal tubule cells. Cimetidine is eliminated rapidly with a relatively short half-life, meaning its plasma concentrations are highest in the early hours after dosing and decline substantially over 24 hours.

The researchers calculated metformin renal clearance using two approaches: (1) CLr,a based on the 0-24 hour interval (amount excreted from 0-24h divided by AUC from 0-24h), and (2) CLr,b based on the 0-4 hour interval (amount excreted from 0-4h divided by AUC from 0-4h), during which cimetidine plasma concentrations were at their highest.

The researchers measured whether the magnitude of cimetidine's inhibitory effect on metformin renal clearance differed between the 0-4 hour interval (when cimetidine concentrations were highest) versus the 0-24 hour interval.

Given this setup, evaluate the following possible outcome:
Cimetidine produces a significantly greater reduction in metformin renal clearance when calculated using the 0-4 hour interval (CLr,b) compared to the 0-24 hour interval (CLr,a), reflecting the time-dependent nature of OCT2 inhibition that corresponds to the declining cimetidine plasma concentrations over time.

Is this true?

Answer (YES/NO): NO